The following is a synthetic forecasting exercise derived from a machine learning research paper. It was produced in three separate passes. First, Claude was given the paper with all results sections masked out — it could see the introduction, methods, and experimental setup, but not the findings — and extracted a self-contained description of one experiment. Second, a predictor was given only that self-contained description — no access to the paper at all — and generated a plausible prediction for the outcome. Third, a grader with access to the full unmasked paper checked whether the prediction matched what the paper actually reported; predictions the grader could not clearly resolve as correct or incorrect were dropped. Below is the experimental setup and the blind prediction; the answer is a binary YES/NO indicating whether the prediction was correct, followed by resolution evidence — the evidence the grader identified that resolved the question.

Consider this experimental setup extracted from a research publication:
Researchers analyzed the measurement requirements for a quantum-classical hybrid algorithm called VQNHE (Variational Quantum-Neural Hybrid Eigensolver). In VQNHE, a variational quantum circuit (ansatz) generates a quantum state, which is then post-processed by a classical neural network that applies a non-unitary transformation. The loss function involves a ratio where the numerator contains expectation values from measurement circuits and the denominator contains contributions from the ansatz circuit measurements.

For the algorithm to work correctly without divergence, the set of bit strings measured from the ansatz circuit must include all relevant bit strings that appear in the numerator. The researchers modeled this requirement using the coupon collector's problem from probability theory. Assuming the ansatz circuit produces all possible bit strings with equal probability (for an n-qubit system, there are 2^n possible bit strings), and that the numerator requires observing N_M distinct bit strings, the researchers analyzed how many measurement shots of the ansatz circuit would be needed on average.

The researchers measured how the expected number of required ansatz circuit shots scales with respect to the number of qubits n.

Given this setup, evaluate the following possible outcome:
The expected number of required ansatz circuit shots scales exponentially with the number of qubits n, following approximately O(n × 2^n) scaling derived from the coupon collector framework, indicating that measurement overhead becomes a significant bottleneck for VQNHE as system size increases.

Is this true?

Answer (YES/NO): NO